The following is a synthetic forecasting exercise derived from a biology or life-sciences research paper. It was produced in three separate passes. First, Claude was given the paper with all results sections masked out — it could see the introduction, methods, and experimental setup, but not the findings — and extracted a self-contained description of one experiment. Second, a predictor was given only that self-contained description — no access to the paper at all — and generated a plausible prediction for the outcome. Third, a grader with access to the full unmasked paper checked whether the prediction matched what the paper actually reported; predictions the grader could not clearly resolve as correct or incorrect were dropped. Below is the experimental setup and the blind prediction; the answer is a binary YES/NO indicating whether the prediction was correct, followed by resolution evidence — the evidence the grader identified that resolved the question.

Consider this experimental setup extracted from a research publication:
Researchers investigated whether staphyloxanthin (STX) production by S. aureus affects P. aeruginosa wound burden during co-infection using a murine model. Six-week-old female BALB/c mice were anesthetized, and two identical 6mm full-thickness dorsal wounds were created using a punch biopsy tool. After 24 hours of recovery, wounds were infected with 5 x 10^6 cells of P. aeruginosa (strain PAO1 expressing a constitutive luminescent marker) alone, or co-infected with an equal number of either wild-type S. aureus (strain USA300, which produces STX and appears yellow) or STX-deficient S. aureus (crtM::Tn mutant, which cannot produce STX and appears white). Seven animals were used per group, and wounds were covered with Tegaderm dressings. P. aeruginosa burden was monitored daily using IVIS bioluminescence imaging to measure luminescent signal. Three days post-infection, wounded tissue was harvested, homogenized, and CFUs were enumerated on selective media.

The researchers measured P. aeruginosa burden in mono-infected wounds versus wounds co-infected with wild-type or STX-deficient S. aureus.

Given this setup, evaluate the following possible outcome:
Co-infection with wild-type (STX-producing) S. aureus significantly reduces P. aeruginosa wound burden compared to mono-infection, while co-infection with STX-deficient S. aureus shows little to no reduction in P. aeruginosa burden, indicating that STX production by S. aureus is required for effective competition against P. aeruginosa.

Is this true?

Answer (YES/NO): NO